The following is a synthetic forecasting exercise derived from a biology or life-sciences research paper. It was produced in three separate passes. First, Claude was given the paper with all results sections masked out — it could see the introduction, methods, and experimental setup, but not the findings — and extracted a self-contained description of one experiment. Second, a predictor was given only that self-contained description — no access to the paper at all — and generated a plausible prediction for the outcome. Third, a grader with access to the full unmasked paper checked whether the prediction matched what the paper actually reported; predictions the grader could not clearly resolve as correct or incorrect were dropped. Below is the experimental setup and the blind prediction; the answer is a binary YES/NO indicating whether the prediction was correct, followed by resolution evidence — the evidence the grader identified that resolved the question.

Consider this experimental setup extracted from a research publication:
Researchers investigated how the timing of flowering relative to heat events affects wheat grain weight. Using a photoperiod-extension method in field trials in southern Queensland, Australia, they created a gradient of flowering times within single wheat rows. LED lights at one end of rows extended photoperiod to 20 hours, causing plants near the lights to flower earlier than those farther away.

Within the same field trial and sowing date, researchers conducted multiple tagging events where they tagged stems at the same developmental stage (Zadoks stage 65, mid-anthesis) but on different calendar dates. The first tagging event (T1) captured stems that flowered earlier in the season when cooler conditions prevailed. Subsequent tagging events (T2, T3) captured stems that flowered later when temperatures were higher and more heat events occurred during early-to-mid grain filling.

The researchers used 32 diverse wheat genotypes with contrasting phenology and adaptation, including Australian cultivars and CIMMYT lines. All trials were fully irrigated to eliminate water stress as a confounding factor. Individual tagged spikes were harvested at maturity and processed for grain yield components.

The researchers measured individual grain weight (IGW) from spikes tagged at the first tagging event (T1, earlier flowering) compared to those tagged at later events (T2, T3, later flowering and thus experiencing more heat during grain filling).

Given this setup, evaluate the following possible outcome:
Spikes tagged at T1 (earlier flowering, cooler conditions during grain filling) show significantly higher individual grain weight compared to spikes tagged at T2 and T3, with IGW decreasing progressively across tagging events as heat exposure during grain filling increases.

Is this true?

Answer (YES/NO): YES